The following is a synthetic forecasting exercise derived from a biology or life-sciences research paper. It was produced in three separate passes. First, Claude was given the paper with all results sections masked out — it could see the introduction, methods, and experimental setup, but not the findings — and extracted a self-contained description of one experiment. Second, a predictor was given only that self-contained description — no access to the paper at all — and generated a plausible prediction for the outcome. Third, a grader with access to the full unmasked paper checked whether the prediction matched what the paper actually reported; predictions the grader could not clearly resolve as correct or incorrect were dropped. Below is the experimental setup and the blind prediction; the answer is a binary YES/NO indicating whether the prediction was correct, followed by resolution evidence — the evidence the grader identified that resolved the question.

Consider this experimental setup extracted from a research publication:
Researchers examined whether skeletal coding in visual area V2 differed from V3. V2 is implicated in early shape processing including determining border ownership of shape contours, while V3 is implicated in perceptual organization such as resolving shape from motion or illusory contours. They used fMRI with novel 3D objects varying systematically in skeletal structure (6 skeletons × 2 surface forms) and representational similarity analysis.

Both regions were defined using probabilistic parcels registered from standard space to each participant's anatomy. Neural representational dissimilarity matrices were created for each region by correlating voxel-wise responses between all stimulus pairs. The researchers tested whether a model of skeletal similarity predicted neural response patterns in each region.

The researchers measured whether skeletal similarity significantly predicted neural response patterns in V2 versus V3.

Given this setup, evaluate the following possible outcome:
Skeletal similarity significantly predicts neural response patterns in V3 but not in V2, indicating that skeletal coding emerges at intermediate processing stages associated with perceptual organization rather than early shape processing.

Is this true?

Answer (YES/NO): NO